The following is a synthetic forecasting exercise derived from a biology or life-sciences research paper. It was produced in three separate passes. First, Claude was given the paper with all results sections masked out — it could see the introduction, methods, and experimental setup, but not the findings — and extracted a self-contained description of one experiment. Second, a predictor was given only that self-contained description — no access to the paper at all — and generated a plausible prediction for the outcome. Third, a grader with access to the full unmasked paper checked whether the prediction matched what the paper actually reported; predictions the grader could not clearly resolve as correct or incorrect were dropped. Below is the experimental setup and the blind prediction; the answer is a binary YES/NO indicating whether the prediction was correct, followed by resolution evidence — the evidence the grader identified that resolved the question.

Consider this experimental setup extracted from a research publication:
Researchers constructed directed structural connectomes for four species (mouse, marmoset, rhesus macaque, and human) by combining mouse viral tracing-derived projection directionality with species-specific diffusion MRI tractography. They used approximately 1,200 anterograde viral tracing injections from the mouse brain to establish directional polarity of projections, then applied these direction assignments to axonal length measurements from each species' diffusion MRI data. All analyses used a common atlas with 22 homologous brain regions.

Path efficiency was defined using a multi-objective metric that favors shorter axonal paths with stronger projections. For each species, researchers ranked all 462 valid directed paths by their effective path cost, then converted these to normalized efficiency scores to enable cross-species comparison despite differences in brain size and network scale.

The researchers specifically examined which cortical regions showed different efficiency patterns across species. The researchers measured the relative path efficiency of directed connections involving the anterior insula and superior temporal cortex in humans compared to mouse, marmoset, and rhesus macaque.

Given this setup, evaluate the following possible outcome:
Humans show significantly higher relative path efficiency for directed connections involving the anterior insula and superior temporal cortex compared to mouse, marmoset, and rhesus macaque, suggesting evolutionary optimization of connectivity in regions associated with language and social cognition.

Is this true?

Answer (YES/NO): YES